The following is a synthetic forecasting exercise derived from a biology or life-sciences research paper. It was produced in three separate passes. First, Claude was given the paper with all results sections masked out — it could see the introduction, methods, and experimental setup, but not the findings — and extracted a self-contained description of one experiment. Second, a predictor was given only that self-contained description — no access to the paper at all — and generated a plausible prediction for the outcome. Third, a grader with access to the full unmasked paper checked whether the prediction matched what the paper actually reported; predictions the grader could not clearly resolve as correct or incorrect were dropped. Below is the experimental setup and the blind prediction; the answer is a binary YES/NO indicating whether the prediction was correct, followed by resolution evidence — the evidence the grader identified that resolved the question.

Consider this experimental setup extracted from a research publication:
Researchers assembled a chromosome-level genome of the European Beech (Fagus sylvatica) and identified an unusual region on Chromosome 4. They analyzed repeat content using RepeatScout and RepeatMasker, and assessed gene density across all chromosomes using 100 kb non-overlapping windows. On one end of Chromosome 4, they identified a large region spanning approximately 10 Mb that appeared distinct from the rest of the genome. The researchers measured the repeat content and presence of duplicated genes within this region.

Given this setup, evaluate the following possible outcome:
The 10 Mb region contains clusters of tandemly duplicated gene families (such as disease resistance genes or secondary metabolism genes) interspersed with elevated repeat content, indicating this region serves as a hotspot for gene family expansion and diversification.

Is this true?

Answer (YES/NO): NO